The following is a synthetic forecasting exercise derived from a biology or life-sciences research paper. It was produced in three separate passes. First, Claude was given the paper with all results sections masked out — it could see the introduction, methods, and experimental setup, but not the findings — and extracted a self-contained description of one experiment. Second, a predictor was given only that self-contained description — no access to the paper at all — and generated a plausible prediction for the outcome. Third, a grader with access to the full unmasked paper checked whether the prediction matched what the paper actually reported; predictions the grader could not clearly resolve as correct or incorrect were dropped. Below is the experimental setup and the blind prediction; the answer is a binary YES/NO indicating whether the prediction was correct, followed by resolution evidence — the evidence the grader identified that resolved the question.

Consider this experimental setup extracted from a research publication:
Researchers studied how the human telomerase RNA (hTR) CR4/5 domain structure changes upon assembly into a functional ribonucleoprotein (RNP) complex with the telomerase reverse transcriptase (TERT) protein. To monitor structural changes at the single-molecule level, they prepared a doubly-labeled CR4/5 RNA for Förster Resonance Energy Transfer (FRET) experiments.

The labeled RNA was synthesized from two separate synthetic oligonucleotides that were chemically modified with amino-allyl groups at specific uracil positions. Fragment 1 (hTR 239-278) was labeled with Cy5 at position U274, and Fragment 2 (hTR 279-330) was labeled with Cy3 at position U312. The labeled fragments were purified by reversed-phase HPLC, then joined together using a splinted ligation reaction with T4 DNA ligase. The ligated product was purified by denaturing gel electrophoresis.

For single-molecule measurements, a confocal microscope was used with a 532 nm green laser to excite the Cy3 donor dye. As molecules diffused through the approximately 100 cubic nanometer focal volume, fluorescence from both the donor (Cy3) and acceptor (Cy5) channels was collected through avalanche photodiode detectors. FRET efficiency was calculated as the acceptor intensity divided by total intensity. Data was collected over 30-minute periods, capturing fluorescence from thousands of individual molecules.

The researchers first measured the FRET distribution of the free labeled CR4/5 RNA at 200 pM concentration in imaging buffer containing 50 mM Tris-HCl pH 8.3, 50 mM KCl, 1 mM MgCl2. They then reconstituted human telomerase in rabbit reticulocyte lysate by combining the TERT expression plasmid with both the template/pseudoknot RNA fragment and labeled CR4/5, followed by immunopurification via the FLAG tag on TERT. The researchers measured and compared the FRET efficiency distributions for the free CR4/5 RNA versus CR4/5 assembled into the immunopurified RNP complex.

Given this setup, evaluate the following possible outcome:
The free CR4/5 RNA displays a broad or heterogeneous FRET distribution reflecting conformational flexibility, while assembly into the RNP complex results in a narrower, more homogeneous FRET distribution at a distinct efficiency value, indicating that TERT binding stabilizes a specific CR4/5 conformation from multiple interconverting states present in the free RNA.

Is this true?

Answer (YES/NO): YES